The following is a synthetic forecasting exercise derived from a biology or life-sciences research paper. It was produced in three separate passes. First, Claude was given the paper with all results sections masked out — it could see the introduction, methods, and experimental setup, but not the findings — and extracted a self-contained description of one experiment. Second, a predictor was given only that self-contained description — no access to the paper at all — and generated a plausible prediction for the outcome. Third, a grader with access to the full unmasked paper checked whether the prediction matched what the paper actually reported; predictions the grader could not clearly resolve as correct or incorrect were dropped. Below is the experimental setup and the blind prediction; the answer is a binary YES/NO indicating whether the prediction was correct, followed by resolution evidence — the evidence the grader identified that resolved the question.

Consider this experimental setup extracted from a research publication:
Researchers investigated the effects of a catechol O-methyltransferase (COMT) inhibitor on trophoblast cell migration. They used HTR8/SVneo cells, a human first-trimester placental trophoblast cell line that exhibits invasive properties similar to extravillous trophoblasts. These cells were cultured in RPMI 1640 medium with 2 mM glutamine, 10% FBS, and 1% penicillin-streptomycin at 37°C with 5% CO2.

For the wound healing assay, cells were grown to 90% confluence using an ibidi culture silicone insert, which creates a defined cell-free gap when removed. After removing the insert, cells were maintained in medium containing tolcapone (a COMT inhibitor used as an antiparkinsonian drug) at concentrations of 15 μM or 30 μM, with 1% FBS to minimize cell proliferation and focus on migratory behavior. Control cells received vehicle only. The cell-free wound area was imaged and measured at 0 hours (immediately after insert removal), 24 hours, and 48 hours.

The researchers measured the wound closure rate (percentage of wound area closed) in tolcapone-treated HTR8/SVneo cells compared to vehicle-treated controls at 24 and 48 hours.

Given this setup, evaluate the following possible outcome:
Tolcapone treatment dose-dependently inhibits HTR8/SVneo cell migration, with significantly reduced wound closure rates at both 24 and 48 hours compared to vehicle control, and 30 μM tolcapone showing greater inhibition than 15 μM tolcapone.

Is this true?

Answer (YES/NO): YES